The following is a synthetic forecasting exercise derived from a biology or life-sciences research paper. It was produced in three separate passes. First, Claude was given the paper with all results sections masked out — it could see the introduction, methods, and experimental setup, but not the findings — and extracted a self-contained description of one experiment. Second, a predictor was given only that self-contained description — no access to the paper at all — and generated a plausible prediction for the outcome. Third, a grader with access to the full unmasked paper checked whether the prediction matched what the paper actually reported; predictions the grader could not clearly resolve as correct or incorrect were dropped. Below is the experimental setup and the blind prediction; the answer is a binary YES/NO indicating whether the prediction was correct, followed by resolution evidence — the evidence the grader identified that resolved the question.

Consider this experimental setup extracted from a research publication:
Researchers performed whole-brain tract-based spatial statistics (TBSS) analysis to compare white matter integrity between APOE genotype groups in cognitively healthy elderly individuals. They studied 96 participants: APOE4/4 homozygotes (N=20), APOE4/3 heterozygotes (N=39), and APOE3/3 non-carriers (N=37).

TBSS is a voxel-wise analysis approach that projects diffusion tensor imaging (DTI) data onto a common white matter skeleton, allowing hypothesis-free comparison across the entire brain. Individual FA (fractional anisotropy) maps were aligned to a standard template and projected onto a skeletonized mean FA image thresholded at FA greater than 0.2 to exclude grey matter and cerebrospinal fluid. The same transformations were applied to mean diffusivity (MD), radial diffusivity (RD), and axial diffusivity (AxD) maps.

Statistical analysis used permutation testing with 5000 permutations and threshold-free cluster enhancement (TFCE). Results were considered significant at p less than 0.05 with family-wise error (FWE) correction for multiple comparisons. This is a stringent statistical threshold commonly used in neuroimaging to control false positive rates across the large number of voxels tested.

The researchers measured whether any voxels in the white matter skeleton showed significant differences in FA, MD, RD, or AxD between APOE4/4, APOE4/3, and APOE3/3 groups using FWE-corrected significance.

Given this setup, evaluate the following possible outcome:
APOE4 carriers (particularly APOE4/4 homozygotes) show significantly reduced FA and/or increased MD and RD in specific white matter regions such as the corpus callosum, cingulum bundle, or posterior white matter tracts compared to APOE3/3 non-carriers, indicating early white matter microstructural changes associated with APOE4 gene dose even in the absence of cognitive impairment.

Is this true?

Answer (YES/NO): NO